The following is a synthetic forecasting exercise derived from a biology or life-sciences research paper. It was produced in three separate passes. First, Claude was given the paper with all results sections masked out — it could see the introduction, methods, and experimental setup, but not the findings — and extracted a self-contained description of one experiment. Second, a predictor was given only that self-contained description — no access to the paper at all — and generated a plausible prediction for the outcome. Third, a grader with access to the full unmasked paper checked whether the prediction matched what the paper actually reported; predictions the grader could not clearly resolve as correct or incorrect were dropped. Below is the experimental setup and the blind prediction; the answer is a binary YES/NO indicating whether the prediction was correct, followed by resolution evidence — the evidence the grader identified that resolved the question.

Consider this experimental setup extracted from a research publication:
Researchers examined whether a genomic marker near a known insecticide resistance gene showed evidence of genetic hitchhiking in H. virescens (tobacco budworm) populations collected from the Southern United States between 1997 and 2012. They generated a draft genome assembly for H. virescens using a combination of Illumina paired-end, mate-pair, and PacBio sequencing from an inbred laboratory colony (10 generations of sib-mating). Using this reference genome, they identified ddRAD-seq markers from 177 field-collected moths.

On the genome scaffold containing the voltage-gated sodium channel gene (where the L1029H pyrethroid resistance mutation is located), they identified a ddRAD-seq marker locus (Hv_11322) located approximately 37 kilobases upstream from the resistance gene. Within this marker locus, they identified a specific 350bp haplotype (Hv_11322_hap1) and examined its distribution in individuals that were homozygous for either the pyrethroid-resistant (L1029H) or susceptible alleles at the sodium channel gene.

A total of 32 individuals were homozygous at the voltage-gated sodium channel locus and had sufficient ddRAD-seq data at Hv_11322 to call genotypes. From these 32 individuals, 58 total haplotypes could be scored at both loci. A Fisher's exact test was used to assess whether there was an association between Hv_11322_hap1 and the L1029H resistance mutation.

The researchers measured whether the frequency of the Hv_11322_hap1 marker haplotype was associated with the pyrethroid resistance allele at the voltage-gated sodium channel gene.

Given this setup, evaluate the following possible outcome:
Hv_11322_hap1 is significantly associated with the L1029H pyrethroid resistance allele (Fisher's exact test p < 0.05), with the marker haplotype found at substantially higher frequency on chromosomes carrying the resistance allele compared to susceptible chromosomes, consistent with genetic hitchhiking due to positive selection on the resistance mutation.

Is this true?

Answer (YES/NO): YES